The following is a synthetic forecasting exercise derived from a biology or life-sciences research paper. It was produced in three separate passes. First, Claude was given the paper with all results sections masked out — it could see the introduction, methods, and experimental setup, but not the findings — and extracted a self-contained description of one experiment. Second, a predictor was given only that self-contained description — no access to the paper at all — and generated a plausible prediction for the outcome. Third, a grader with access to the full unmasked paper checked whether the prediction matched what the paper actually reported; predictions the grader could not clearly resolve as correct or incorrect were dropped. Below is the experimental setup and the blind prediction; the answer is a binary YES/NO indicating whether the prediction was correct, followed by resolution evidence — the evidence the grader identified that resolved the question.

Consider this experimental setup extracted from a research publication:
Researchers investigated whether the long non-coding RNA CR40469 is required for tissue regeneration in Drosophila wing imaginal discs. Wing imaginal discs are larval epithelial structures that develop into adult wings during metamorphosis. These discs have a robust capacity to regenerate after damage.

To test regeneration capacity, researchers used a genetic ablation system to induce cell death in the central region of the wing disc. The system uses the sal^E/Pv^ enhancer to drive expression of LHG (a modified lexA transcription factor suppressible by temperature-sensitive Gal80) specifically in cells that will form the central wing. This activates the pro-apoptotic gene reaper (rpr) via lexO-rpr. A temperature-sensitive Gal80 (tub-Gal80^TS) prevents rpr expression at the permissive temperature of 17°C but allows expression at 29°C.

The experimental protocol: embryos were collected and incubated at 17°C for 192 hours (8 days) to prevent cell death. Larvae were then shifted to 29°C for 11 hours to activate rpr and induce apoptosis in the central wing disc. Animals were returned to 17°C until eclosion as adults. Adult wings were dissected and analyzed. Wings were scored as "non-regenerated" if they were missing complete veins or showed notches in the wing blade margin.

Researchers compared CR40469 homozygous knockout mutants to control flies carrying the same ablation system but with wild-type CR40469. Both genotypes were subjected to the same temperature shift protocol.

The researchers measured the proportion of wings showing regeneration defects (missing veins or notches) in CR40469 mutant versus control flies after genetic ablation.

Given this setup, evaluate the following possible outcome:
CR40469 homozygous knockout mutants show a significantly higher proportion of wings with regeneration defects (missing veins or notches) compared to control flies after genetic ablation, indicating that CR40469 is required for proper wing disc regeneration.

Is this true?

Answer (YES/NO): YES